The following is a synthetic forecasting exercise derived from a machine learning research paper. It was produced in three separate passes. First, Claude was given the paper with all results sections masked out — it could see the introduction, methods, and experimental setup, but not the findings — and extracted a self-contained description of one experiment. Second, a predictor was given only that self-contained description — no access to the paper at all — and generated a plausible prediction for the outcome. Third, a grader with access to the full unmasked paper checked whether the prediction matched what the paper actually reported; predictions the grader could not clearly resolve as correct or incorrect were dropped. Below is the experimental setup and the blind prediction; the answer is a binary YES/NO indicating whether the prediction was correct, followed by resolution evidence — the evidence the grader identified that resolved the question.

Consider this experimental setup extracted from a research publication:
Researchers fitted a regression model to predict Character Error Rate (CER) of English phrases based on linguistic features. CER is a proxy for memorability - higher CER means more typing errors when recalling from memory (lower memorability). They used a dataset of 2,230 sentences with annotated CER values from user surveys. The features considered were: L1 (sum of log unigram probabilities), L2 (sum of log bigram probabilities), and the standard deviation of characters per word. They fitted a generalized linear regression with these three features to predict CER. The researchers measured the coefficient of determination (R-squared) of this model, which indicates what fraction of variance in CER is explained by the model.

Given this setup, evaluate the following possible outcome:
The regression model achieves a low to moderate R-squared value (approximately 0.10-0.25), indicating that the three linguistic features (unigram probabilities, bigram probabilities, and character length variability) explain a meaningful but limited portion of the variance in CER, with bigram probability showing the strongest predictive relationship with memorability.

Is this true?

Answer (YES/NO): NO